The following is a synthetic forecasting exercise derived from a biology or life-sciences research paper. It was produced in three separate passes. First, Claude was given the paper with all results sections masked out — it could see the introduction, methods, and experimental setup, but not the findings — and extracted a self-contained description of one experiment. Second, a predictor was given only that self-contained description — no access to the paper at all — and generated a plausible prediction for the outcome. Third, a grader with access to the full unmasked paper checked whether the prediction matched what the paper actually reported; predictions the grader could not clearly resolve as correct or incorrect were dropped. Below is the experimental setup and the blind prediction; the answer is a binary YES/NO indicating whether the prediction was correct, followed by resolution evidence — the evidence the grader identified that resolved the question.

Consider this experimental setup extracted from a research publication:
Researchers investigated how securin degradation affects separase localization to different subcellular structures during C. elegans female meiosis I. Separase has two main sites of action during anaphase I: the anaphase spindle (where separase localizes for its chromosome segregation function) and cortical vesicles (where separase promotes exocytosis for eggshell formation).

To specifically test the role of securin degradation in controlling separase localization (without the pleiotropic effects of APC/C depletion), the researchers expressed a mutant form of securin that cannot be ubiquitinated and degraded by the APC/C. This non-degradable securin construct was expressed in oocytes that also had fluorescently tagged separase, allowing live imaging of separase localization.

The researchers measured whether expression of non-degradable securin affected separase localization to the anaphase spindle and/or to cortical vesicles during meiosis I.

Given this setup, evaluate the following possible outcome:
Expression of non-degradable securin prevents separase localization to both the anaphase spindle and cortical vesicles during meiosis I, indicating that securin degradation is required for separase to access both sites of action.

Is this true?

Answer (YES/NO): NO